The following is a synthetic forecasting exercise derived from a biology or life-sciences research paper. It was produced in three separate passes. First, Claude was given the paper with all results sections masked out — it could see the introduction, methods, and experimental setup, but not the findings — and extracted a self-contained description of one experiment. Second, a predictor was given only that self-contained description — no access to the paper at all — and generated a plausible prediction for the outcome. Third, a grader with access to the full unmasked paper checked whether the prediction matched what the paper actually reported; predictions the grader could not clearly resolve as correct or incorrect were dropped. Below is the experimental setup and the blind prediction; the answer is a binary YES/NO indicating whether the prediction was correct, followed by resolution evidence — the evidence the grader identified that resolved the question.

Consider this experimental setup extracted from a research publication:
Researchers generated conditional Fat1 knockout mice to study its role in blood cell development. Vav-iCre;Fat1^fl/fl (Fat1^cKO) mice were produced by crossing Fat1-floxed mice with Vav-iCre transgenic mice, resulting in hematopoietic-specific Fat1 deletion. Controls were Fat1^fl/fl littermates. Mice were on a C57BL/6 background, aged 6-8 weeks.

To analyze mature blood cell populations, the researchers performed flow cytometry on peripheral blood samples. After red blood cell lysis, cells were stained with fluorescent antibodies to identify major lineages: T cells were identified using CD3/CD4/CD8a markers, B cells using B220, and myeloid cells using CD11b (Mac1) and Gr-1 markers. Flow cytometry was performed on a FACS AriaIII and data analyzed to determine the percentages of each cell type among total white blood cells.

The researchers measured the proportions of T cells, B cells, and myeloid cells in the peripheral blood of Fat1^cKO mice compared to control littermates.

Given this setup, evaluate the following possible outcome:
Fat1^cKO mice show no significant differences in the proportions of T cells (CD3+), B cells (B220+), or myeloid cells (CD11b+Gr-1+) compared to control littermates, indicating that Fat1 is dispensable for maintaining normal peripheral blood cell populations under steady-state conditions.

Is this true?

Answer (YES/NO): YES